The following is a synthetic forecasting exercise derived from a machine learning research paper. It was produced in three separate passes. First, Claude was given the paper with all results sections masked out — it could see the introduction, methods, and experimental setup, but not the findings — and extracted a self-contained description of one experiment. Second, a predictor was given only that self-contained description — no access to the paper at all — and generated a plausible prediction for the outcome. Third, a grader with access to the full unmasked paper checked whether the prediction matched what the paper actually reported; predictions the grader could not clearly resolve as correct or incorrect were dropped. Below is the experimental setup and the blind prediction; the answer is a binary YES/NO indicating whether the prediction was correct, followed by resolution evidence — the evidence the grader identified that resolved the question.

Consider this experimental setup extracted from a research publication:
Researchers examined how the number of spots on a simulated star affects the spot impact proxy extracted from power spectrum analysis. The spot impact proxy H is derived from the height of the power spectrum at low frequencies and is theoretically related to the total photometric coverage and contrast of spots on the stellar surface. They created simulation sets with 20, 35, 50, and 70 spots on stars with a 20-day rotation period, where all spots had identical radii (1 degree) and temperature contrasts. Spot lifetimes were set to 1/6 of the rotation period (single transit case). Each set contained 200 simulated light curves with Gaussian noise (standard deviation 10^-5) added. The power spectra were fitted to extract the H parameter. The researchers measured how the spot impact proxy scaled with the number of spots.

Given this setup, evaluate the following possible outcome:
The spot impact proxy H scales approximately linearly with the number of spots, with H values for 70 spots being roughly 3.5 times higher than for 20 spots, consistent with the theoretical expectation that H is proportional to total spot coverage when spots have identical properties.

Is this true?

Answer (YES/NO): YES